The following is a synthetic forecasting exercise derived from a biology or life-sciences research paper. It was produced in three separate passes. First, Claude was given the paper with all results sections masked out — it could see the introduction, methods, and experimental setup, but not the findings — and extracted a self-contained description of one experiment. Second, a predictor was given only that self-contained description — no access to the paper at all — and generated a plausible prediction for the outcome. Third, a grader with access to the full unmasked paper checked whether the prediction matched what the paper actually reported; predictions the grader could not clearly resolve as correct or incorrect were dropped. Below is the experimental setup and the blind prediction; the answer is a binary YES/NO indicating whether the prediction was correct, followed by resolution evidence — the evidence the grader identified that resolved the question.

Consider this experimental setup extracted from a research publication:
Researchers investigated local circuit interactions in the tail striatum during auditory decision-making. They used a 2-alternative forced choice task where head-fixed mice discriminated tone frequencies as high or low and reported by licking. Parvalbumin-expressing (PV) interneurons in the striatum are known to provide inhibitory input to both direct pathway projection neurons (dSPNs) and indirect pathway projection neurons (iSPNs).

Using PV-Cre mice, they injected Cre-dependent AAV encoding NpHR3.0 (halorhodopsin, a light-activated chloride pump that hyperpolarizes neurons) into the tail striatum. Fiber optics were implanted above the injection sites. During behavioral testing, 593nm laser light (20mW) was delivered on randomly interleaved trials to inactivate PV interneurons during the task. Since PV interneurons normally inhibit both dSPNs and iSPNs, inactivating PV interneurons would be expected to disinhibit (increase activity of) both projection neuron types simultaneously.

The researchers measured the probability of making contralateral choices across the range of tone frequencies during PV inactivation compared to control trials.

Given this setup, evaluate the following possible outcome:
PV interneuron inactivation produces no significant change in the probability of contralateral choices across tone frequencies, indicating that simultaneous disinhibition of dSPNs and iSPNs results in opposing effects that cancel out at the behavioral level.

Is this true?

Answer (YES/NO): NO